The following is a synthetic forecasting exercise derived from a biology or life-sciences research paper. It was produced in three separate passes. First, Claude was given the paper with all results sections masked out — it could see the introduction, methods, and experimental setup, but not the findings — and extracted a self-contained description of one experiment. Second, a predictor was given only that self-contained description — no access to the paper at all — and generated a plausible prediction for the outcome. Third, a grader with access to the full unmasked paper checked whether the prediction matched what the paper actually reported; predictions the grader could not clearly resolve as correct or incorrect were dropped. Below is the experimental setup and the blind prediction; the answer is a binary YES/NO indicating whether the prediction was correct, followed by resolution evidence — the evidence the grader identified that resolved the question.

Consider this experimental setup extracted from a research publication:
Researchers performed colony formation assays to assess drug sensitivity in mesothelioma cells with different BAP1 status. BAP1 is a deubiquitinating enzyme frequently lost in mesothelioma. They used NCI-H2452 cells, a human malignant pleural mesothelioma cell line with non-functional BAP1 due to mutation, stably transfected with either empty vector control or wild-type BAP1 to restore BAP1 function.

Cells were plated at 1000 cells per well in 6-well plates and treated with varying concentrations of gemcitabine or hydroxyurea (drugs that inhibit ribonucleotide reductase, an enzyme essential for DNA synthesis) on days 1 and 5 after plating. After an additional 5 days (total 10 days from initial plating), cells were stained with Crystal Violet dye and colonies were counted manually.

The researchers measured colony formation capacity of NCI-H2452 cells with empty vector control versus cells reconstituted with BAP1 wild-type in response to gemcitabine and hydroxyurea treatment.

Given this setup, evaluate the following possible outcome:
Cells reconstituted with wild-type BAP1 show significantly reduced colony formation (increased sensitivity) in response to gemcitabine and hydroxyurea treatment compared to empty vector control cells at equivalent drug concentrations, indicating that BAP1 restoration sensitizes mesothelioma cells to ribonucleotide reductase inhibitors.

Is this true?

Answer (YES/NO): YES